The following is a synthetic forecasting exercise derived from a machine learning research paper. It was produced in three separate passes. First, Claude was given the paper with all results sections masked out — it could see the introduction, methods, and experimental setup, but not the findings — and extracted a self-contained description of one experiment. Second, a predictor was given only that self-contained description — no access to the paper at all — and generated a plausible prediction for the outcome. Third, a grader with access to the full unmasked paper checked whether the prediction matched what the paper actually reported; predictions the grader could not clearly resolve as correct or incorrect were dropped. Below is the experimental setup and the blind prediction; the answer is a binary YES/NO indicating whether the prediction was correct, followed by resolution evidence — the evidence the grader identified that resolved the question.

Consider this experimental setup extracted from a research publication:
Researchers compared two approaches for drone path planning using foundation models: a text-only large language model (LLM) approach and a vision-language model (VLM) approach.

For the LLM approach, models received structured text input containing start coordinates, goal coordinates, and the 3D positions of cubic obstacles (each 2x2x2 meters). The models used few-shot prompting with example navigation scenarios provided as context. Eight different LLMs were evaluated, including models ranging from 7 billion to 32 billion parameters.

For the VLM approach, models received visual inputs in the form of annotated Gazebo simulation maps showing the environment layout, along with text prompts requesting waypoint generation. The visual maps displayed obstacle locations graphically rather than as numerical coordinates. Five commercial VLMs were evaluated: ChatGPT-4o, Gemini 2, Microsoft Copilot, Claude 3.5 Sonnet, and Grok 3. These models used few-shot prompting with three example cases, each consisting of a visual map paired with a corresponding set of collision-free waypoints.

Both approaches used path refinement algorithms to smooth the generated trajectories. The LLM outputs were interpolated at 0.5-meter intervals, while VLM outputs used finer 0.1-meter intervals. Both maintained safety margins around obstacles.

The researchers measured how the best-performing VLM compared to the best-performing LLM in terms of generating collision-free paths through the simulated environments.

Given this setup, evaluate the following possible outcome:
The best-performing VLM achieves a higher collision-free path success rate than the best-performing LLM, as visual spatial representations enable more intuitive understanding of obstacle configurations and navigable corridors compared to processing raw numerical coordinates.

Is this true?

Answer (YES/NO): NO